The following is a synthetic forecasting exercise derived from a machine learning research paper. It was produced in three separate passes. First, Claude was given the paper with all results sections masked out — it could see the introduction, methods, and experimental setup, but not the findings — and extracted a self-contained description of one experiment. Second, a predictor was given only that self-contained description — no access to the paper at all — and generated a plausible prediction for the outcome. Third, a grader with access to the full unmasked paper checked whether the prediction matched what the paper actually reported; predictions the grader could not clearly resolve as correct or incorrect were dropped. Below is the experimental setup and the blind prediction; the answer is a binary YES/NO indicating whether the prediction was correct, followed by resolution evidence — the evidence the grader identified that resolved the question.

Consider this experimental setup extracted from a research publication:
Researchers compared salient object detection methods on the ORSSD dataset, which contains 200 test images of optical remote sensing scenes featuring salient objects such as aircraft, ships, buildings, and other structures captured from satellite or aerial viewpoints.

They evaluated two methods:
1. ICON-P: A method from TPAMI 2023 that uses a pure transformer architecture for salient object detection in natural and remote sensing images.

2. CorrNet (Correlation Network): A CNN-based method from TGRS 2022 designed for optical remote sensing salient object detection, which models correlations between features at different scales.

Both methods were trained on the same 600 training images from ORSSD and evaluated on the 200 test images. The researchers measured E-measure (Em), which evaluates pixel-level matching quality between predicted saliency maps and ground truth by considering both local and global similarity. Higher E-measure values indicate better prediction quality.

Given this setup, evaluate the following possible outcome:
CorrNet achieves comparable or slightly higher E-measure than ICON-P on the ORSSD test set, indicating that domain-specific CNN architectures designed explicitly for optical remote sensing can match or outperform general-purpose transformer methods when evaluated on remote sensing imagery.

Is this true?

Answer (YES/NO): NO